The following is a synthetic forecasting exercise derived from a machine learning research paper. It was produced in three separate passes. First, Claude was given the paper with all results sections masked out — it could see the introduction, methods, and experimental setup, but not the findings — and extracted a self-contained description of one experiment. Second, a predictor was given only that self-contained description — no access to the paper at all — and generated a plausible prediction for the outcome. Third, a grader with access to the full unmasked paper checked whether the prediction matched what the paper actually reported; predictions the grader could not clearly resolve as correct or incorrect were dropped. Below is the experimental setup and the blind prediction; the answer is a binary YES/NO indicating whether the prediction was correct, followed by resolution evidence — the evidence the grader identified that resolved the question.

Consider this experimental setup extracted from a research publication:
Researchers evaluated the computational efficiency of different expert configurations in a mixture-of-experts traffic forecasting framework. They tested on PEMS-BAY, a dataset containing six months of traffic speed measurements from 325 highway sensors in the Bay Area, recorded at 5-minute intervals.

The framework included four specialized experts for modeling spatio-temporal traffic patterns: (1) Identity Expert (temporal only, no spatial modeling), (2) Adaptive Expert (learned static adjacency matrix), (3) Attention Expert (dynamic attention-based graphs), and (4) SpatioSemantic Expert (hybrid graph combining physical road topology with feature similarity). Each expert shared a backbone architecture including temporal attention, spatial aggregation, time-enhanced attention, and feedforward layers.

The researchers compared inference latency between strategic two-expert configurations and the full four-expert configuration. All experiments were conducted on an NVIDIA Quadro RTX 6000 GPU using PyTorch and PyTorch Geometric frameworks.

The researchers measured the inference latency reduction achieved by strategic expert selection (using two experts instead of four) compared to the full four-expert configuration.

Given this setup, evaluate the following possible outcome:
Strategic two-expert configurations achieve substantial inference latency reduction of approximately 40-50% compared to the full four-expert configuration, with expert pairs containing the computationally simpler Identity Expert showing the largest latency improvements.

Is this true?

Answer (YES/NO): NO